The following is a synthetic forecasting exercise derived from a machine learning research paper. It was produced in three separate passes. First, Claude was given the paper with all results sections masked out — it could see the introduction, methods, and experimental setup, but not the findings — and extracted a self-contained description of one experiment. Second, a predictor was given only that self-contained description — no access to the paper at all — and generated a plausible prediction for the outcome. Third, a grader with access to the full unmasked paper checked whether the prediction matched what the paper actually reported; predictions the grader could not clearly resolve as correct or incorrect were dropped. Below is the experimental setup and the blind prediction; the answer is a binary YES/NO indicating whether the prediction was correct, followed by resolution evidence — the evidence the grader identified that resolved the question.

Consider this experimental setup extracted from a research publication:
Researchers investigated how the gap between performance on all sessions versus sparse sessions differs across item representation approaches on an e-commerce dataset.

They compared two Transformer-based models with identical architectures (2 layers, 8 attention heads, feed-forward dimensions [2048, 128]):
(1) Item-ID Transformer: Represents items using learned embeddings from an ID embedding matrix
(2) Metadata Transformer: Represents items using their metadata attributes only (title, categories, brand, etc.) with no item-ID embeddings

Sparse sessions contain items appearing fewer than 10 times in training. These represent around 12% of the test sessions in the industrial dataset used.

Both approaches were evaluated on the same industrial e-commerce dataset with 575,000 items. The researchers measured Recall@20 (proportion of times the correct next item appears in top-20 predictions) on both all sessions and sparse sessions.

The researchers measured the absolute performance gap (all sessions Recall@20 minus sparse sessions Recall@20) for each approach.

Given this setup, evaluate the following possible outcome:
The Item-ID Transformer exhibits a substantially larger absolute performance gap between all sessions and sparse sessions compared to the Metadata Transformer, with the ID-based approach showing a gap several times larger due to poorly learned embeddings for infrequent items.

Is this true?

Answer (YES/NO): NO